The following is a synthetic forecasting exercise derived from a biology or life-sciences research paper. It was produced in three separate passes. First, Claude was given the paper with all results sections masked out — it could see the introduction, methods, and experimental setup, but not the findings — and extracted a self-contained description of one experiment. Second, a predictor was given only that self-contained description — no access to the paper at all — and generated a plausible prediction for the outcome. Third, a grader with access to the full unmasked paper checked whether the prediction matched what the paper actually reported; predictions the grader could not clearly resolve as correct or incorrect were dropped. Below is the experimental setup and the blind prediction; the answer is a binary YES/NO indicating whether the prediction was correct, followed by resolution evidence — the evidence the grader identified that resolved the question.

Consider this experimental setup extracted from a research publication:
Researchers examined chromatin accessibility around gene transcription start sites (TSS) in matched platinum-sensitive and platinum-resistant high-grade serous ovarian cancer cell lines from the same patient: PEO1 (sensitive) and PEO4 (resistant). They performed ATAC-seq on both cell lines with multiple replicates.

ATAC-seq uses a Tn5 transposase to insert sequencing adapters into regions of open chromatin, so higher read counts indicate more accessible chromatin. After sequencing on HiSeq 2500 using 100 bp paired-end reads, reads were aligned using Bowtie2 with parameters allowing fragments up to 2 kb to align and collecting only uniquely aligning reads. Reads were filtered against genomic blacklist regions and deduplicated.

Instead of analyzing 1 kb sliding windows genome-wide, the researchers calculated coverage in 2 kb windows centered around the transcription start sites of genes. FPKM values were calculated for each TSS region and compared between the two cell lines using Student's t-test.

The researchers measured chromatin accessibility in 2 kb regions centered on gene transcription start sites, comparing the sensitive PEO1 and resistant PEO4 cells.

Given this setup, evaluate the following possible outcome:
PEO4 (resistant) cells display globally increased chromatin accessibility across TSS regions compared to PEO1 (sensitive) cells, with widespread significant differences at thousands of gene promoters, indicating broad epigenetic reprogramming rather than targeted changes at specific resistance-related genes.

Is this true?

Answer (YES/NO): NO